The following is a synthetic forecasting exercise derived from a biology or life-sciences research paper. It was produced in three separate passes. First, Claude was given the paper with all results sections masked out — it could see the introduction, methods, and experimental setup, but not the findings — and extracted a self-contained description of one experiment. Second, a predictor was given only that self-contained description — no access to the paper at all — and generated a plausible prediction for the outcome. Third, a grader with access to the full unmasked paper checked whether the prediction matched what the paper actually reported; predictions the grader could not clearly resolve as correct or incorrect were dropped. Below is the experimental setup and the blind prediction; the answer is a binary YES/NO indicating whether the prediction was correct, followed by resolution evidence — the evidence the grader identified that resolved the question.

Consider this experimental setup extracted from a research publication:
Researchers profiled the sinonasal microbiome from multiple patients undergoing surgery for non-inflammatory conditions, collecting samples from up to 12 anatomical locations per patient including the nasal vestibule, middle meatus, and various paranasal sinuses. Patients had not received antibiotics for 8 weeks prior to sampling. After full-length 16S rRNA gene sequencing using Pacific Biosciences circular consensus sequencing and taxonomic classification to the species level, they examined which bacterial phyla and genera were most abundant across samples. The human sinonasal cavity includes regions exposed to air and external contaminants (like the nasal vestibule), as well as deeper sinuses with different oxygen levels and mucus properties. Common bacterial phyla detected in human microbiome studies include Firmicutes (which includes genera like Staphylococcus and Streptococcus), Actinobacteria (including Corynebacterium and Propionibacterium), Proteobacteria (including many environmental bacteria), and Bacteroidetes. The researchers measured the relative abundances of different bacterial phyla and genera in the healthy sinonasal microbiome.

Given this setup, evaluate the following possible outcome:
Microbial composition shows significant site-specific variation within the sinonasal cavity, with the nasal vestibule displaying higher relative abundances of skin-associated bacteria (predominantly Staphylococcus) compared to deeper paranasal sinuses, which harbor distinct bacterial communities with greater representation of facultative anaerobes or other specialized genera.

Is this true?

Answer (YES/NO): NO